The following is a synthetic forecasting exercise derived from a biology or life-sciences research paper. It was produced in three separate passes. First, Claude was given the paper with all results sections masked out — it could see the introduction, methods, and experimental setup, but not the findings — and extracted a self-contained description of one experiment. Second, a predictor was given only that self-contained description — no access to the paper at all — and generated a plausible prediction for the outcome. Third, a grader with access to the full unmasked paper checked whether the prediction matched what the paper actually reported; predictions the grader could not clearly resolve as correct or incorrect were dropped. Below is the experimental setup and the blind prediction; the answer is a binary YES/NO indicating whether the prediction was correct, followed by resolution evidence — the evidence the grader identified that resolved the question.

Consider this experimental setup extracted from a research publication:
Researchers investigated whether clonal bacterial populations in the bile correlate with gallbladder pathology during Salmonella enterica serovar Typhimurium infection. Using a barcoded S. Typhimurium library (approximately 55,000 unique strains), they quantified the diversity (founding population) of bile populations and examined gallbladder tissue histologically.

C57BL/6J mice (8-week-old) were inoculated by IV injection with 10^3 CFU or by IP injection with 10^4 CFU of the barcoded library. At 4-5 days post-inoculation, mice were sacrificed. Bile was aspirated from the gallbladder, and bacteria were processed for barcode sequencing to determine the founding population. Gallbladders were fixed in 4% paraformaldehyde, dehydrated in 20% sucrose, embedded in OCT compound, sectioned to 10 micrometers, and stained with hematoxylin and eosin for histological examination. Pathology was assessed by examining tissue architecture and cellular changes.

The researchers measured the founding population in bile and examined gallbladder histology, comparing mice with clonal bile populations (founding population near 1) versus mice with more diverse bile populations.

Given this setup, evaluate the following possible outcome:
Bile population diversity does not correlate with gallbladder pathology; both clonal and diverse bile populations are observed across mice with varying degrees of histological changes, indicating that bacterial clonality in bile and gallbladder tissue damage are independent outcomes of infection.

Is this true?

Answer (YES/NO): NO